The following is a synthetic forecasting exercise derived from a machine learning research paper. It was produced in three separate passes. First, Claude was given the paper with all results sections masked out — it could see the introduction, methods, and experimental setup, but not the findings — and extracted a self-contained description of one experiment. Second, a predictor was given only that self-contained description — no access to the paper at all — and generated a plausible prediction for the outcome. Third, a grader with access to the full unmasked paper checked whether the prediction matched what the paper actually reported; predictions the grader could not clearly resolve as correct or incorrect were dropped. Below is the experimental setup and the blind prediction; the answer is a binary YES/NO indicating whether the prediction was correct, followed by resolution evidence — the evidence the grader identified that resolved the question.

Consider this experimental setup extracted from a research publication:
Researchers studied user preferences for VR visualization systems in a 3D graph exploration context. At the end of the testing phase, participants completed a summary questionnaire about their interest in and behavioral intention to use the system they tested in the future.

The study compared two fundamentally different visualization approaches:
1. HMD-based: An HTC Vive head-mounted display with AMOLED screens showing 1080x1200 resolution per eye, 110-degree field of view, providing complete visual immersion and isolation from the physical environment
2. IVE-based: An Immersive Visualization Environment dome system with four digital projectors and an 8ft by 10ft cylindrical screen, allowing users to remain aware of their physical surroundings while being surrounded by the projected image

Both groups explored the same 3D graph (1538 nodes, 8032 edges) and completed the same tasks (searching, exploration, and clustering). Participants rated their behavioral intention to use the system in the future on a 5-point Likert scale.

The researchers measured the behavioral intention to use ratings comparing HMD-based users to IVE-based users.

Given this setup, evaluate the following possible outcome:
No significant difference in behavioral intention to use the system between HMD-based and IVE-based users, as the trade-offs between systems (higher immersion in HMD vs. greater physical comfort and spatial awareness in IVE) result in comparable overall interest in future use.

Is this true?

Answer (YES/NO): NO